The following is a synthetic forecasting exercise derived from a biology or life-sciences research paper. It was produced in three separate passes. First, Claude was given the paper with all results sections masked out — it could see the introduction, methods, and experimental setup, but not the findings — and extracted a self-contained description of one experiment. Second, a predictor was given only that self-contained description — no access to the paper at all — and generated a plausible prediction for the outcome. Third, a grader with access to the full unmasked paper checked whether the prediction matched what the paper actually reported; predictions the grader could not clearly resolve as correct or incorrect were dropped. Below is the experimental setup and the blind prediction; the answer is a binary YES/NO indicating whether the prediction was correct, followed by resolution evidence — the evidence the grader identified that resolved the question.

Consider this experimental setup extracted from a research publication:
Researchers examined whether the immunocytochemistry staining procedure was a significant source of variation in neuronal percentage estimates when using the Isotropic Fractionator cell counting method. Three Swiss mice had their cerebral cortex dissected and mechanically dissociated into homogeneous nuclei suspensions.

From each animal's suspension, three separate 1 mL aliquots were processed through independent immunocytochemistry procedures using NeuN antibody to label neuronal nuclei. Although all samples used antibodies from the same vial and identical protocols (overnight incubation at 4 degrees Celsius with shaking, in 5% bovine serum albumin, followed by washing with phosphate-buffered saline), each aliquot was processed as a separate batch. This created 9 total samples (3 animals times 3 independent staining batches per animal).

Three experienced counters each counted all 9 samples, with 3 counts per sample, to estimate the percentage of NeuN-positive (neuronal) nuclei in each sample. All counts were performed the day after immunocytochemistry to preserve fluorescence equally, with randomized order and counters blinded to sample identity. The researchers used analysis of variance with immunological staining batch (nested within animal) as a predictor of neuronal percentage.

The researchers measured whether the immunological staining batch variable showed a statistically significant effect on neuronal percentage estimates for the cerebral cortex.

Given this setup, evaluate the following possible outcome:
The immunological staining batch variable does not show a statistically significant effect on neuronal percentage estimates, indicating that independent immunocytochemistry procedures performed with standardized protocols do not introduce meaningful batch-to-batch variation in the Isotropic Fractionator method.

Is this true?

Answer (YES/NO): YES